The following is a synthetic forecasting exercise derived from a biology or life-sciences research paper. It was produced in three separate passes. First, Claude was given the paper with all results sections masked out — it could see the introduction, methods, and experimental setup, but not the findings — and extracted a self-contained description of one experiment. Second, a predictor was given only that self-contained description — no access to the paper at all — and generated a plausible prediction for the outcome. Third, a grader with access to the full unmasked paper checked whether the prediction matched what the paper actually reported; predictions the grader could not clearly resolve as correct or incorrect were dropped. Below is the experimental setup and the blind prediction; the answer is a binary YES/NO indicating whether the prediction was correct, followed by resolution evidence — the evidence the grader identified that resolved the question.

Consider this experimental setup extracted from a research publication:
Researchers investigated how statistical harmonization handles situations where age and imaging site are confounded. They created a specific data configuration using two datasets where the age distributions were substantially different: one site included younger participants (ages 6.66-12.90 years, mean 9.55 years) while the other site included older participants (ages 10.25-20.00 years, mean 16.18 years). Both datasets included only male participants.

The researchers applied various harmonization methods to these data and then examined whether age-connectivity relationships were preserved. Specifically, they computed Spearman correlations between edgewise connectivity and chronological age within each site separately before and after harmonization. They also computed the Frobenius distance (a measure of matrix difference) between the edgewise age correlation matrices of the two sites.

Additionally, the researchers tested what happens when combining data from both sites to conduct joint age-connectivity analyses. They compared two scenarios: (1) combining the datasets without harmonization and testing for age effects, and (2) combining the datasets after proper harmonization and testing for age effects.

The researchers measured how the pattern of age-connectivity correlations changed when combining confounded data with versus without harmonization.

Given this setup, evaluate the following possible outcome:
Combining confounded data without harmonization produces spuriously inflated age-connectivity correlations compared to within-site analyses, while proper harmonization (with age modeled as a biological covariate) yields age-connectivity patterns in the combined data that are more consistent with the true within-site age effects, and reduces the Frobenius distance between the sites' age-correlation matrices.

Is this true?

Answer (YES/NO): NO